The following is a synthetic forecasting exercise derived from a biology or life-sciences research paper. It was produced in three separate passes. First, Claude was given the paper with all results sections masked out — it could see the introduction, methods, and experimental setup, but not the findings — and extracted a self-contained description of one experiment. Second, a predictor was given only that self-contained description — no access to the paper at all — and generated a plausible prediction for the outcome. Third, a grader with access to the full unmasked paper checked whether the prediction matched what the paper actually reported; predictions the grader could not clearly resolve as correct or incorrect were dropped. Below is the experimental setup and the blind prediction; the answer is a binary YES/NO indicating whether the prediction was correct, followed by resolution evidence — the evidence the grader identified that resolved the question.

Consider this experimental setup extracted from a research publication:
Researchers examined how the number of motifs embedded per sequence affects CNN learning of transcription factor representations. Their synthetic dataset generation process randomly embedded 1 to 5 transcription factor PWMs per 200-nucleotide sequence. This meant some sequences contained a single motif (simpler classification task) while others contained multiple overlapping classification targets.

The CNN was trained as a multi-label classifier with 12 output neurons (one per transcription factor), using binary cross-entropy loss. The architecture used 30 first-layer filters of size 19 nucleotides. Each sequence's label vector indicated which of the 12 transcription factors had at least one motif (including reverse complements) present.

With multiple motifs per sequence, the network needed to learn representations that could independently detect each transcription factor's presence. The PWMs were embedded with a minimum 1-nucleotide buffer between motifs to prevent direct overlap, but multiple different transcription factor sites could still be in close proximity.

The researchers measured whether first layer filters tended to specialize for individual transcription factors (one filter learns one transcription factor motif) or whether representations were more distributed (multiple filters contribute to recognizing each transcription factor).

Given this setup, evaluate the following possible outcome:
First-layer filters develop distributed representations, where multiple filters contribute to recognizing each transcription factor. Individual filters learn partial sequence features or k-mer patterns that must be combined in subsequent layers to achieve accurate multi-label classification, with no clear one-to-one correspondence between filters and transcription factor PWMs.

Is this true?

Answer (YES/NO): YES